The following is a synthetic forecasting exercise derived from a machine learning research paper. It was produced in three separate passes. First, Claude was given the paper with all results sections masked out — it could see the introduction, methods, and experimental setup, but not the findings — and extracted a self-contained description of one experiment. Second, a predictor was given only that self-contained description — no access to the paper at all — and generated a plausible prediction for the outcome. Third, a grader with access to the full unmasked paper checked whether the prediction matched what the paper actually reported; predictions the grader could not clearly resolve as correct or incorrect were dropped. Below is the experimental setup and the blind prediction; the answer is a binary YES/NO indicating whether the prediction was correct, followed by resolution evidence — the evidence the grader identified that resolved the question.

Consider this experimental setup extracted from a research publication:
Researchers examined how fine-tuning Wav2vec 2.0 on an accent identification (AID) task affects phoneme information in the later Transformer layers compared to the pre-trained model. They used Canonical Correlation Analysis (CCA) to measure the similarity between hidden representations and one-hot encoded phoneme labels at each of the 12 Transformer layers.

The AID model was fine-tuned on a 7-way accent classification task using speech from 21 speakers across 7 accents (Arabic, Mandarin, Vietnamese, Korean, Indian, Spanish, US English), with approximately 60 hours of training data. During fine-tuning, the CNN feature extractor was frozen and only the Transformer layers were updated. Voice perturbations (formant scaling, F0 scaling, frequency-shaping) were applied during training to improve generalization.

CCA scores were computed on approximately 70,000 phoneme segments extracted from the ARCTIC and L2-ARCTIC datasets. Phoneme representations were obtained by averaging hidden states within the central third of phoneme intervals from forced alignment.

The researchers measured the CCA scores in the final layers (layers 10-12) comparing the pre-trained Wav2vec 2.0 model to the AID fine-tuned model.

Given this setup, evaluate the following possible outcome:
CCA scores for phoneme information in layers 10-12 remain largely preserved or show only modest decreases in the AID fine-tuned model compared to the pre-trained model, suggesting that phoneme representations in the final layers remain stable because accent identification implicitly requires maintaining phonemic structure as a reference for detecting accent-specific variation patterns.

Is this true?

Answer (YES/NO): NO